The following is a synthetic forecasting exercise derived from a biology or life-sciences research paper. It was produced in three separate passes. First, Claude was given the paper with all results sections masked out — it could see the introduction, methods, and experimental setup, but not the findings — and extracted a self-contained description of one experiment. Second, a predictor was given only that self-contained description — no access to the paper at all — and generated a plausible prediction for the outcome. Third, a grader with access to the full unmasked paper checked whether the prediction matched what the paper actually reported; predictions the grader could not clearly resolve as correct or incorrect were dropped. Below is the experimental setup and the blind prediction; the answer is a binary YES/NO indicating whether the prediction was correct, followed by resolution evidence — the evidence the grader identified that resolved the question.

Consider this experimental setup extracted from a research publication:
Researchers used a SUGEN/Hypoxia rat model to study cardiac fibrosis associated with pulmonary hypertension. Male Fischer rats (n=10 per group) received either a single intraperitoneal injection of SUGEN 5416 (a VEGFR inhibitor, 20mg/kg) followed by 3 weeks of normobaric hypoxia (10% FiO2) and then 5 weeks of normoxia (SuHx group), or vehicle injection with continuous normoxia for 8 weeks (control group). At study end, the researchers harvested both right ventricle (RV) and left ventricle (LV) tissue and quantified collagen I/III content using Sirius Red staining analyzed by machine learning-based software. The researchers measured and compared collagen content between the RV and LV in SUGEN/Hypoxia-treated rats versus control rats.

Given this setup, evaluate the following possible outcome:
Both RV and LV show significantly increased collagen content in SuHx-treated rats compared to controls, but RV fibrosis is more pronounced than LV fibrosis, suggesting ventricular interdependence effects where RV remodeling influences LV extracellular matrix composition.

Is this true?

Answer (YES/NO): NO